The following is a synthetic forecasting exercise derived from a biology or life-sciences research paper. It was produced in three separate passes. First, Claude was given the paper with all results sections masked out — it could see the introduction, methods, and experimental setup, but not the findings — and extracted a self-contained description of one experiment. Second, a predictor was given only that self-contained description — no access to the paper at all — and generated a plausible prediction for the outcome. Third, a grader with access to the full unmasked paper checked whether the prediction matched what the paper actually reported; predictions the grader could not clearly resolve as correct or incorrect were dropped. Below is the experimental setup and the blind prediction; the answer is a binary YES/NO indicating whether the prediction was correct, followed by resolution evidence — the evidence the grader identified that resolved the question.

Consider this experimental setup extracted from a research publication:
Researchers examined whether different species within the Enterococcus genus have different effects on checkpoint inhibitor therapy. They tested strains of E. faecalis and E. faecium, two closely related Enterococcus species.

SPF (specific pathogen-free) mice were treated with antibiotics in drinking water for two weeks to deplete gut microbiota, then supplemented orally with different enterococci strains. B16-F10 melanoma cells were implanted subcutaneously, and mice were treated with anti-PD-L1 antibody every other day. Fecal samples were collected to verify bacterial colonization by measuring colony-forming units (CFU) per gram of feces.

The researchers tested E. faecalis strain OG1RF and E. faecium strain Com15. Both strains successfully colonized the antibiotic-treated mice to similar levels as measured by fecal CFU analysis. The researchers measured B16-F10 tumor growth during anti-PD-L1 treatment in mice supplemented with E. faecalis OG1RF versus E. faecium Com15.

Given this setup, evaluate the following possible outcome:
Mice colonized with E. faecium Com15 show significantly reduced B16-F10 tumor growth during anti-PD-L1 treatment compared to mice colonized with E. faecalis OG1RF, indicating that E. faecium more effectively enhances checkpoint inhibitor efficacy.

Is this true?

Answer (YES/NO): YES